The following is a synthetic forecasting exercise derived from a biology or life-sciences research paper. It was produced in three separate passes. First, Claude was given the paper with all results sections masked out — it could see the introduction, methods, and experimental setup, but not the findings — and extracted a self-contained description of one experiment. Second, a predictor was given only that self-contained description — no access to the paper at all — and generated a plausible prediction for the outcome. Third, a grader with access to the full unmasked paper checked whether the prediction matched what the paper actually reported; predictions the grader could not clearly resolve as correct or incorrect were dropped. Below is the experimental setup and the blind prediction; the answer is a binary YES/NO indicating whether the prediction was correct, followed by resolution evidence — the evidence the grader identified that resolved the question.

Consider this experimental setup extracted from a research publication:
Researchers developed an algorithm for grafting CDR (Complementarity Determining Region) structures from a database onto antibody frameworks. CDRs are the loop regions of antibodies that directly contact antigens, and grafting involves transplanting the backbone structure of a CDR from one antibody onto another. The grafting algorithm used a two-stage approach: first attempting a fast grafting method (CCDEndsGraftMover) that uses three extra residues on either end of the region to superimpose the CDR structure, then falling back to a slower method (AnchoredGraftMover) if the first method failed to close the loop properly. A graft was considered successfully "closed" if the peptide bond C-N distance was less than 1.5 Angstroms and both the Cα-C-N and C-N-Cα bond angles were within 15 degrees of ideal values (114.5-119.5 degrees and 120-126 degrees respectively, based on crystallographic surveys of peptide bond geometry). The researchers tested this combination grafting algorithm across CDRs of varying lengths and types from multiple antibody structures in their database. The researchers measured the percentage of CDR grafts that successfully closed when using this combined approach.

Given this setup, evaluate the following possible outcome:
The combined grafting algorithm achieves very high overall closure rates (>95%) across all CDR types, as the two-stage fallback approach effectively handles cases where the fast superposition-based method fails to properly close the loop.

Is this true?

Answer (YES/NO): YES